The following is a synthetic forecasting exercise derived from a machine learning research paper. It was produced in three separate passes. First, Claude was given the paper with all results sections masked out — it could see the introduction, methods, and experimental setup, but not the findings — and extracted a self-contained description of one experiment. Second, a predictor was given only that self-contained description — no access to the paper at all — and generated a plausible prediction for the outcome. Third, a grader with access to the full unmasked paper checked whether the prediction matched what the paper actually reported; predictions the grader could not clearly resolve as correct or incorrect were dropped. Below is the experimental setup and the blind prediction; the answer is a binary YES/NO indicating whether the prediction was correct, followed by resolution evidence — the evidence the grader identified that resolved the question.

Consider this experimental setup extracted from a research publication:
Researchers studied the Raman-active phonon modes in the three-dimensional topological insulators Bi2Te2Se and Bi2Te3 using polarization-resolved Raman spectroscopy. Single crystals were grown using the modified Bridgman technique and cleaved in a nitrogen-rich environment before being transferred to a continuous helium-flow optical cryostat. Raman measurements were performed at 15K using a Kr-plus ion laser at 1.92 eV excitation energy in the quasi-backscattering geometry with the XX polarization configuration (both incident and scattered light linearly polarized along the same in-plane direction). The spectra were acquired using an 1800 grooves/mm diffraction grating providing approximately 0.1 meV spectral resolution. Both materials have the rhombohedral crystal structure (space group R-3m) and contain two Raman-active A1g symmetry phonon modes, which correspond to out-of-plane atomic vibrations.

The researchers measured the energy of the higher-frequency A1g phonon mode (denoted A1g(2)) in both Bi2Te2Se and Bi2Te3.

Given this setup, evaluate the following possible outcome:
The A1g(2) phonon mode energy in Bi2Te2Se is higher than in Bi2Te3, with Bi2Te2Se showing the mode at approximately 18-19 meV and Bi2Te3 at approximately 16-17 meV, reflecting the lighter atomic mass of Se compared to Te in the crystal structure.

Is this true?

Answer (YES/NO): YES